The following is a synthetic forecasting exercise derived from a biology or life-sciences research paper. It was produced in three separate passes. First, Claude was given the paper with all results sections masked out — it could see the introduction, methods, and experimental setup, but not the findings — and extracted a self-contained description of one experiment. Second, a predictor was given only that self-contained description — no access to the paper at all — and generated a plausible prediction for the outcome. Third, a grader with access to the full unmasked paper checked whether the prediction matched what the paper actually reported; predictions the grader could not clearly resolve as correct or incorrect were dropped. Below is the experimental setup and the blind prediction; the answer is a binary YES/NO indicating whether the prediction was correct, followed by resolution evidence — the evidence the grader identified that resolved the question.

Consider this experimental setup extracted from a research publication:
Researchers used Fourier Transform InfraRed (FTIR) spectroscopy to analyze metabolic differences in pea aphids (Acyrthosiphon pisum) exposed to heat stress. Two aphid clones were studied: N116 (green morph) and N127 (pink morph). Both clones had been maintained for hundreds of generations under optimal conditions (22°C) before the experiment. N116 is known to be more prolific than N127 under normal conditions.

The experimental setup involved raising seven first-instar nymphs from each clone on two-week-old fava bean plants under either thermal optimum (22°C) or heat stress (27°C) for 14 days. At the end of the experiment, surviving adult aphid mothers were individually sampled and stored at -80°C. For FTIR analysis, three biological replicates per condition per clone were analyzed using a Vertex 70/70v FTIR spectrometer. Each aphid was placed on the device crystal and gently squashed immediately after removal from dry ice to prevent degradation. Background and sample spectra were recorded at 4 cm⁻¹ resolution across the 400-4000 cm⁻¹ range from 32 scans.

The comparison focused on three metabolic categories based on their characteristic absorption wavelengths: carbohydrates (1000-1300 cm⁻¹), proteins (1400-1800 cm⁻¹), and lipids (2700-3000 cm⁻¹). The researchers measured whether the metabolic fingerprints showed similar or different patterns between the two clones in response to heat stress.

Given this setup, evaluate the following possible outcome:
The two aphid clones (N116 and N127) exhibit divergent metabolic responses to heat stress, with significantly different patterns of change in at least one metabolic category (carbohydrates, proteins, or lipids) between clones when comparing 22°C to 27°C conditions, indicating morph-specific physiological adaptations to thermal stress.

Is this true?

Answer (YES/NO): YES